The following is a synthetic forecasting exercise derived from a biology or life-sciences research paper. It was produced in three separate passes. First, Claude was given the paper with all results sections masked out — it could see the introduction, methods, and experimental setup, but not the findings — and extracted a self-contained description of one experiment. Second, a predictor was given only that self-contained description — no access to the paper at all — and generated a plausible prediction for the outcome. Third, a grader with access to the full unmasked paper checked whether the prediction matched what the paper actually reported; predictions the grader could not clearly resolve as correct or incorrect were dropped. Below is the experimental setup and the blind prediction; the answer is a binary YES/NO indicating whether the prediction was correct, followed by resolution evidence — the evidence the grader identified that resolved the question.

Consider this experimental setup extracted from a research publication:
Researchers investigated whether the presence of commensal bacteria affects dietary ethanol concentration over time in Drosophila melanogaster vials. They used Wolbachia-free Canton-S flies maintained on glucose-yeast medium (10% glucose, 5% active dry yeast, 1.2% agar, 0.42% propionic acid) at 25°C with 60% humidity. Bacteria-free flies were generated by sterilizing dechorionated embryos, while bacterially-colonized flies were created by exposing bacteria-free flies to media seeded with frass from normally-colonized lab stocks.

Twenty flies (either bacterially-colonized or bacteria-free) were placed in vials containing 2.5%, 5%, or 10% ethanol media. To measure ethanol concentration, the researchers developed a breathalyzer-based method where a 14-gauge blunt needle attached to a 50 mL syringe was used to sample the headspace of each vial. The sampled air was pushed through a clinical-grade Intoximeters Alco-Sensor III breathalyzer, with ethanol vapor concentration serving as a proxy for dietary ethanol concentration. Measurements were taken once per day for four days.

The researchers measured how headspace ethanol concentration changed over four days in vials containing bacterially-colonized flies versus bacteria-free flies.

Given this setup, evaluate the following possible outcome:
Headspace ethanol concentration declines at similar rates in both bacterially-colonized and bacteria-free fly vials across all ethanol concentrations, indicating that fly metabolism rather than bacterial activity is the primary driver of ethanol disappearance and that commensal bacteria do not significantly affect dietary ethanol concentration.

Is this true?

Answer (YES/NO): NO